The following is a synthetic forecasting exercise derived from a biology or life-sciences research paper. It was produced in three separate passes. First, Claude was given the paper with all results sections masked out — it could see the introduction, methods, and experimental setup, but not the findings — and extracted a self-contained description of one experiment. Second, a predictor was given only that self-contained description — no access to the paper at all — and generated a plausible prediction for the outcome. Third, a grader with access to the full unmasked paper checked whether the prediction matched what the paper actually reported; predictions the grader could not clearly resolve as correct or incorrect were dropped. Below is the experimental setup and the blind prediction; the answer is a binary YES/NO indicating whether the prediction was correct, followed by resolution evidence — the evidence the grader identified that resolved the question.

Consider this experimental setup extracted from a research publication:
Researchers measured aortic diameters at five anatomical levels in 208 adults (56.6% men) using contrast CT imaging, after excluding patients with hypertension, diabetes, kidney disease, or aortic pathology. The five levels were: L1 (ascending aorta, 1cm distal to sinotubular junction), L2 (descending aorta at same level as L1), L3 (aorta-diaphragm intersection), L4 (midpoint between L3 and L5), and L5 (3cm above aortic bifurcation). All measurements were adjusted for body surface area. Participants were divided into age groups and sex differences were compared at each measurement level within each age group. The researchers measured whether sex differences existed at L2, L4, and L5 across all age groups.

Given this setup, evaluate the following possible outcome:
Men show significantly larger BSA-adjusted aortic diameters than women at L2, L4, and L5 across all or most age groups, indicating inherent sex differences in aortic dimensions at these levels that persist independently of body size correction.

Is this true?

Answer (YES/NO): NO